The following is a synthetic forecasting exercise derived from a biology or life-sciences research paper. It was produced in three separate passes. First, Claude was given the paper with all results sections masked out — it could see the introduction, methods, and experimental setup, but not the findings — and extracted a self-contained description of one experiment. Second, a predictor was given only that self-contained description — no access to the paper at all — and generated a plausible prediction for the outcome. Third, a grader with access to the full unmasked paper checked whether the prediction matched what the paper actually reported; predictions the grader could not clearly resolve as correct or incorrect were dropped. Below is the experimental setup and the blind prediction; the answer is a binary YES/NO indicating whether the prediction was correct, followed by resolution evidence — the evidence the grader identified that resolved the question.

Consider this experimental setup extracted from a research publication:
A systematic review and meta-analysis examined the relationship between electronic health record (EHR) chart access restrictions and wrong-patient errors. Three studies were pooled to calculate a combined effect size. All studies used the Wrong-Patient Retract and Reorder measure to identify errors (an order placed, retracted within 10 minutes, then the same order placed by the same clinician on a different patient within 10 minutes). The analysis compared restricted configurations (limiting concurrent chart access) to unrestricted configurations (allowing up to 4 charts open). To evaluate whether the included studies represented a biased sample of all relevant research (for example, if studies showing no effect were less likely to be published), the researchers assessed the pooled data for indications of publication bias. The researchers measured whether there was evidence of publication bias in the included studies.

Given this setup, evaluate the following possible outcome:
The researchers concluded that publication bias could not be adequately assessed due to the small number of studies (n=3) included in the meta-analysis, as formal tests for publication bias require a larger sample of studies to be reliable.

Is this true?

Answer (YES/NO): NO